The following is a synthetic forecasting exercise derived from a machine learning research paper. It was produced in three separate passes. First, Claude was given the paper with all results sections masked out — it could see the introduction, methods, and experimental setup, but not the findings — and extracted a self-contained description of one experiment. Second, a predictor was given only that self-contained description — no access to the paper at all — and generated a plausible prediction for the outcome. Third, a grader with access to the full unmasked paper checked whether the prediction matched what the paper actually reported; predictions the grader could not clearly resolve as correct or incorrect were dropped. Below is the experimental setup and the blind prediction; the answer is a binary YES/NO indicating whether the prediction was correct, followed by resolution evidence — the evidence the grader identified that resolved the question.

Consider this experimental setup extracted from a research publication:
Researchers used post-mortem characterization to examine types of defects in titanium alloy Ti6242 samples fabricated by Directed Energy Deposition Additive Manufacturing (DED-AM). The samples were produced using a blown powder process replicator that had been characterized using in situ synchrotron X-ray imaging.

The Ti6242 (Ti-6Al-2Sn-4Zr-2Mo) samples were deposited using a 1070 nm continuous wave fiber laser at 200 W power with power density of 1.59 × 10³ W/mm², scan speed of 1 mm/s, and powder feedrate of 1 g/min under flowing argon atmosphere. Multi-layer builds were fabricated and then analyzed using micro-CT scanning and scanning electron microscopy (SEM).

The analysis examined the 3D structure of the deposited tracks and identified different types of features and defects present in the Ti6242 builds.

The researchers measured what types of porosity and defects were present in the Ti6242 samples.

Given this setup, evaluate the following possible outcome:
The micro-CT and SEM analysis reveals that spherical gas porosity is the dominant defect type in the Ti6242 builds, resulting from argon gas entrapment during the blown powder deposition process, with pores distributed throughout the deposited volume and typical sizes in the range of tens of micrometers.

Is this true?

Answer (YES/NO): NO